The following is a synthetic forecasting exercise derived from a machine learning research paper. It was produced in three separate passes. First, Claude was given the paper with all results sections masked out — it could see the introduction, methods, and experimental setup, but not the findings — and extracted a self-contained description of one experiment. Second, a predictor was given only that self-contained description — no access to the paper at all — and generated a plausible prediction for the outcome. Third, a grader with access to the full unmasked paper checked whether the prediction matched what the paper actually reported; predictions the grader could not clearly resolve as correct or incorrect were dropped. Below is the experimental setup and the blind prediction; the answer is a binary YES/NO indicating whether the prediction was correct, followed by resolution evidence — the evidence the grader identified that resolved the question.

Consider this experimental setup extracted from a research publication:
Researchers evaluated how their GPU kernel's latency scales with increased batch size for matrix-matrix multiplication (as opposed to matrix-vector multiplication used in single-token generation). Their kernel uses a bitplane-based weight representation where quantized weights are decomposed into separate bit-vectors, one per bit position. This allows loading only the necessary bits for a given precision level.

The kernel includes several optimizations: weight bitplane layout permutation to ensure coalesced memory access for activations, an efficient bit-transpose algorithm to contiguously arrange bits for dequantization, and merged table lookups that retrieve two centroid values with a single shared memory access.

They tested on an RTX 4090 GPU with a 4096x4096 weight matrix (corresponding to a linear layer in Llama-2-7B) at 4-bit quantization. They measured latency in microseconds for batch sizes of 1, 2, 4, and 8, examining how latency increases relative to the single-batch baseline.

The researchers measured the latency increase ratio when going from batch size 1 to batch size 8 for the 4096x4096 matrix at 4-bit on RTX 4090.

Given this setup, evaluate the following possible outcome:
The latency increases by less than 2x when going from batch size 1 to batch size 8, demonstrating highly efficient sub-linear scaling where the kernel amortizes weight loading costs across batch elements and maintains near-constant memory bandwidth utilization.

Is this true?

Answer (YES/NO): YES